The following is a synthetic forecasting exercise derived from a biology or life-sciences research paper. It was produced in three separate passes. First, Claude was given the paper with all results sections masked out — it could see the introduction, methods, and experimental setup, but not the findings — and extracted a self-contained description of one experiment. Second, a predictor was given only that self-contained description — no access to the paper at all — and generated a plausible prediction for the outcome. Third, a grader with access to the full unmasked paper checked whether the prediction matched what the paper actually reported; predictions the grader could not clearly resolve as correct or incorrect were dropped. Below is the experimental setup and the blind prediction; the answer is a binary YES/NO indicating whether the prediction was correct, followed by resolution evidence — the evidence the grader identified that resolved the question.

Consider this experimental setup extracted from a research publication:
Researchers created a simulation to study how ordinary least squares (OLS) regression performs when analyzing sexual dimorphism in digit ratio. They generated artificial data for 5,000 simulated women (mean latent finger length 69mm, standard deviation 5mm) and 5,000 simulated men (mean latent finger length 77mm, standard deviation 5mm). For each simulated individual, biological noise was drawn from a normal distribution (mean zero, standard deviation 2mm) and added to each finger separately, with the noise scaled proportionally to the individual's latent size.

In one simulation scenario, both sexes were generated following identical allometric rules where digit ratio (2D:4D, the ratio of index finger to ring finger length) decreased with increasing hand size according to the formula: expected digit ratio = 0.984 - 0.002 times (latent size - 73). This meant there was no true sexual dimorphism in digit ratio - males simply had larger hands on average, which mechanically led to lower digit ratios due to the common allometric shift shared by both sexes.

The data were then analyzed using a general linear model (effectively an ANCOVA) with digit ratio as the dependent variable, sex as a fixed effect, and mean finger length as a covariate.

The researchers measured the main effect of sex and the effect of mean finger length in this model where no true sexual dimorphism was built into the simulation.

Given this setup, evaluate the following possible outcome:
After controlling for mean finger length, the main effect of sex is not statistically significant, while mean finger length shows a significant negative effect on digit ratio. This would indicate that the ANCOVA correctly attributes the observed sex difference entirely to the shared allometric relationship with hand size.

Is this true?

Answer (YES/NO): NO